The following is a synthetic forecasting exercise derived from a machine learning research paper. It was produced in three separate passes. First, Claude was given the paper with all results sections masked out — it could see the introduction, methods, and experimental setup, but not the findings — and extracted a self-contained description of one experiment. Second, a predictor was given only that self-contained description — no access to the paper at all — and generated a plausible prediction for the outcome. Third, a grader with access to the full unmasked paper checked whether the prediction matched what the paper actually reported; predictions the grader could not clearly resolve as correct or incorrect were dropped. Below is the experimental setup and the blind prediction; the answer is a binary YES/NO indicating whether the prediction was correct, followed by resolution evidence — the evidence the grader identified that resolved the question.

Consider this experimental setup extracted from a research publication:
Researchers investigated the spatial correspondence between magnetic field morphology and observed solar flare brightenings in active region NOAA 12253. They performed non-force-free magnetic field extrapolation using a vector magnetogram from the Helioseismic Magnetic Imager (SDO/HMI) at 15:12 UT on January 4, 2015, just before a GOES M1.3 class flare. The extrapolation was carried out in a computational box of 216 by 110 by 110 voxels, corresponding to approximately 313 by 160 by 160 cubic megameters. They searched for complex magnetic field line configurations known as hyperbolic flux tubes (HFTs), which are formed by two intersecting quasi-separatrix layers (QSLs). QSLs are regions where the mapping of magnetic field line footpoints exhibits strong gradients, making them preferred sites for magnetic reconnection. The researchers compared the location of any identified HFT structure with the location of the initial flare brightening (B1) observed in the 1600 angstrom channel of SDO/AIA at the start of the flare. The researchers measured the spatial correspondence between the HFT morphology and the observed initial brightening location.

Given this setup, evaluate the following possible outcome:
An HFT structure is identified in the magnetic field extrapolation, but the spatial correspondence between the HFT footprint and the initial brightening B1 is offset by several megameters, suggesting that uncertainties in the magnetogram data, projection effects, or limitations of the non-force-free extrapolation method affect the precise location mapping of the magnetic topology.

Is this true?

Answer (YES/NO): NO